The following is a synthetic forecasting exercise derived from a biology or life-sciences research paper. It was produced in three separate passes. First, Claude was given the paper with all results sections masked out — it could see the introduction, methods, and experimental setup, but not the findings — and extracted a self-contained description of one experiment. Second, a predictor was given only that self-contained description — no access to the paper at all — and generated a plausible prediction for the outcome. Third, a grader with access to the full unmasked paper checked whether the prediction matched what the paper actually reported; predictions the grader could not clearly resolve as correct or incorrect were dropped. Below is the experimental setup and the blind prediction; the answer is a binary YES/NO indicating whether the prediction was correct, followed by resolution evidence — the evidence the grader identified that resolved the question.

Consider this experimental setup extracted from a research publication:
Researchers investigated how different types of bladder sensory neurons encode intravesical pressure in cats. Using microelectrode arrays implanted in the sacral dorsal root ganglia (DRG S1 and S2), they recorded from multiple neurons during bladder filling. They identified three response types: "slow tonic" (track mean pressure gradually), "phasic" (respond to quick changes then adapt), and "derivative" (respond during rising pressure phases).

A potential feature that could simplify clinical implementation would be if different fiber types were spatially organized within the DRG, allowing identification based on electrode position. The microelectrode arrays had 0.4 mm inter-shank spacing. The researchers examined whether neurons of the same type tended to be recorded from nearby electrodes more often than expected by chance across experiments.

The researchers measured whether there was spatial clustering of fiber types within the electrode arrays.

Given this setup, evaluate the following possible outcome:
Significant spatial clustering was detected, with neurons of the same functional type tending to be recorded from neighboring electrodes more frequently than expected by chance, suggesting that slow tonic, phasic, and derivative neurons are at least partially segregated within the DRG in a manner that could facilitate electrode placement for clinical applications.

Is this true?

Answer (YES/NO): NO